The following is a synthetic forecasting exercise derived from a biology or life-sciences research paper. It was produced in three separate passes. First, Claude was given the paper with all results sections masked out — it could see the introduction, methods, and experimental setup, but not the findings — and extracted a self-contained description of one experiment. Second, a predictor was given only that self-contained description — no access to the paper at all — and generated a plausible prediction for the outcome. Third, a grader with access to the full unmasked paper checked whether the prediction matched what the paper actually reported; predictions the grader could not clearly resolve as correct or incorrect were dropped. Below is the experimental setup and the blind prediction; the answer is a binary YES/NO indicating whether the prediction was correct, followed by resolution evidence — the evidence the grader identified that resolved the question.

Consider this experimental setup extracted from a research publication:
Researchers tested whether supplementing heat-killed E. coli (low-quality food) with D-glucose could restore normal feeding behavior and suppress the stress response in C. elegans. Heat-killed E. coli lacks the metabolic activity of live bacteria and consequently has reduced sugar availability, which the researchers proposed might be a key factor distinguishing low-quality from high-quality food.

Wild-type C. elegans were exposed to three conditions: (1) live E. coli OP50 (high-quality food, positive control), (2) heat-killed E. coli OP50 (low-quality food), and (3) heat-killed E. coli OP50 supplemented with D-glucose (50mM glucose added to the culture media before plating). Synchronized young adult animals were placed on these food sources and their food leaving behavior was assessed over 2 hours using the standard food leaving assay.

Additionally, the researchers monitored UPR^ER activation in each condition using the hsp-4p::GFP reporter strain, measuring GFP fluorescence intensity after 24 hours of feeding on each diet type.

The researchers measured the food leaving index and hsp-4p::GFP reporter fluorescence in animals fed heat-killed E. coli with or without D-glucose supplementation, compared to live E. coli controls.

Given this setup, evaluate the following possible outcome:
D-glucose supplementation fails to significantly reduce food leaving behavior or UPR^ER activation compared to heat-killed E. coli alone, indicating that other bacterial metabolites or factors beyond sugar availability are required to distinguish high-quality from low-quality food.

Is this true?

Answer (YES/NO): NO